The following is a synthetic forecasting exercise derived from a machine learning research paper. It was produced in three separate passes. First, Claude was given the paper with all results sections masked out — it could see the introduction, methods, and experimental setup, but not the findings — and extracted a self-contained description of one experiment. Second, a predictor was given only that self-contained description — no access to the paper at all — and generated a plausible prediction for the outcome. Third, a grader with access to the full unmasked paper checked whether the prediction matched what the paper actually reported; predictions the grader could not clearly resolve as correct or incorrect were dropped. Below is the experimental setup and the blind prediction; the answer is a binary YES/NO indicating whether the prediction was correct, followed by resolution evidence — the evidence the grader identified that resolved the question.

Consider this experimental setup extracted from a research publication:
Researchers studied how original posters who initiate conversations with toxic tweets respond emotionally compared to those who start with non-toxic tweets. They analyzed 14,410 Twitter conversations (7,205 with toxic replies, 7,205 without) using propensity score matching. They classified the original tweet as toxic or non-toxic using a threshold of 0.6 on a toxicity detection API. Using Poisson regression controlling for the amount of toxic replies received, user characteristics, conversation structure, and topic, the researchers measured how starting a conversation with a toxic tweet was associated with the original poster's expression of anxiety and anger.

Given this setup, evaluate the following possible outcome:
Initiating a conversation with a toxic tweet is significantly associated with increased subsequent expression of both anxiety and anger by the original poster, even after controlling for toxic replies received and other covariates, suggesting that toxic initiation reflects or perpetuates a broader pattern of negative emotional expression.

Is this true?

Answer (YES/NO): NO